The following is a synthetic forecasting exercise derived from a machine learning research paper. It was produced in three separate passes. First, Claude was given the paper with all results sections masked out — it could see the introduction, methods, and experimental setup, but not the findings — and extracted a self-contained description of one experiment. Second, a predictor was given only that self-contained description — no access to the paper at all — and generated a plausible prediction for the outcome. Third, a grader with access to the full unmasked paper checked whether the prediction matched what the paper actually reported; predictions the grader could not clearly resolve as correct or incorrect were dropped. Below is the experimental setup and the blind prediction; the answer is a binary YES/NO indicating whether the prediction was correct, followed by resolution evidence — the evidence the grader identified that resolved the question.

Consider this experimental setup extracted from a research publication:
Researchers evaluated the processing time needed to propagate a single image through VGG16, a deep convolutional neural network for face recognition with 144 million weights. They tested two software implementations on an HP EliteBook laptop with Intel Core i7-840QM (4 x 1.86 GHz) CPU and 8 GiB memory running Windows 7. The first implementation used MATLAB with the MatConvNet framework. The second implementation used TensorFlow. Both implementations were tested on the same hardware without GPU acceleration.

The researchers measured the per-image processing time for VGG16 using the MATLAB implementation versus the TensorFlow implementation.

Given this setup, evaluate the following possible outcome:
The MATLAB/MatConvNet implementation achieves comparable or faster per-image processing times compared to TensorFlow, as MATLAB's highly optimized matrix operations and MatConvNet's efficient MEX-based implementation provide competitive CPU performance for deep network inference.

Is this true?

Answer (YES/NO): YES